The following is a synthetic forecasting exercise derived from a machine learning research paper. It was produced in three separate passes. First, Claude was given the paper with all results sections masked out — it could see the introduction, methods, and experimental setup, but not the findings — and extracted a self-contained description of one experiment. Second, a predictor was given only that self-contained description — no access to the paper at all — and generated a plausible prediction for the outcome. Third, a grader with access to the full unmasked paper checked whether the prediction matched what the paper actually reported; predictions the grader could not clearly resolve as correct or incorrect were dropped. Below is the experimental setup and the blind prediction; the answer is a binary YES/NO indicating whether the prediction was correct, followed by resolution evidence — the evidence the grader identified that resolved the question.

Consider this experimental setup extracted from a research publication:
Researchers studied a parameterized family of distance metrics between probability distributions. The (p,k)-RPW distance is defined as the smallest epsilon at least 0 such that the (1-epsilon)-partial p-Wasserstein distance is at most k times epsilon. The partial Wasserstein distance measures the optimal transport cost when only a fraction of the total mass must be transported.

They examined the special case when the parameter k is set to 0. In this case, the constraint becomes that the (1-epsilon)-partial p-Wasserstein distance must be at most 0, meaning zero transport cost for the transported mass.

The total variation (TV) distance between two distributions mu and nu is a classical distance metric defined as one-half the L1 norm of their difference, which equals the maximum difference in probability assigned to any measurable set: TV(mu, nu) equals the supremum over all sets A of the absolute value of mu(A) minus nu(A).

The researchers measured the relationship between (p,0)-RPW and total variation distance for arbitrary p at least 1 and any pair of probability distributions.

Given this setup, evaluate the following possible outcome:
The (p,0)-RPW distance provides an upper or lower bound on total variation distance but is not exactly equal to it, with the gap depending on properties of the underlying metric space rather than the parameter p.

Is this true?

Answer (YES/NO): NO